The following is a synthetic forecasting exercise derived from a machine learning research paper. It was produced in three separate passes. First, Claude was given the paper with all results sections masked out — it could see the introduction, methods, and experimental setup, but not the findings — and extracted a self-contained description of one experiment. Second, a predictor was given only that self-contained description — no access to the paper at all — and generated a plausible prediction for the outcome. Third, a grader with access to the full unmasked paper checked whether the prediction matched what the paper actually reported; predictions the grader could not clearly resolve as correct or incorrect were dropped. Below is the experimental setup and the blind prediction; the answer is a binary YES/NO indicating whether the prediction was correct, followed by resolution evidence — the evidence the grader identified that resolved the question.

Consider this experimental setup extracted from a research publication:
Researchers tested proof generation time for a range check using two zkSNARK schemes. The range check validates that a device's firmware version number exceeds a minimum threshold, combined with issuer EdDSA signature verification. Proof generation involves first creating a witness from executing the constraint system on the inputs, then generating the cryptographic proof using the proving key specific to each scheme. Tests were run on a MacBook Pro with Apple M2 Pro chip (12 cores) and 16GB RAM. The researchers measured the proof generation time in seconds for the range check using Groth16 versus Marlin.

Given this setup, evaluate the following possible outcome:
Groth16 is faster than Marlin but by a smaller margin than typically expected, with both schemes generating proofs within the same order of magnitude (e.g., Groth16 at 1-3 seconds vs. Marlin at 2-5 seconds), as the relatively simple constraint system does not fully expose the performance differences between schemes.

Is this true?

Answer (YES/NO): NO